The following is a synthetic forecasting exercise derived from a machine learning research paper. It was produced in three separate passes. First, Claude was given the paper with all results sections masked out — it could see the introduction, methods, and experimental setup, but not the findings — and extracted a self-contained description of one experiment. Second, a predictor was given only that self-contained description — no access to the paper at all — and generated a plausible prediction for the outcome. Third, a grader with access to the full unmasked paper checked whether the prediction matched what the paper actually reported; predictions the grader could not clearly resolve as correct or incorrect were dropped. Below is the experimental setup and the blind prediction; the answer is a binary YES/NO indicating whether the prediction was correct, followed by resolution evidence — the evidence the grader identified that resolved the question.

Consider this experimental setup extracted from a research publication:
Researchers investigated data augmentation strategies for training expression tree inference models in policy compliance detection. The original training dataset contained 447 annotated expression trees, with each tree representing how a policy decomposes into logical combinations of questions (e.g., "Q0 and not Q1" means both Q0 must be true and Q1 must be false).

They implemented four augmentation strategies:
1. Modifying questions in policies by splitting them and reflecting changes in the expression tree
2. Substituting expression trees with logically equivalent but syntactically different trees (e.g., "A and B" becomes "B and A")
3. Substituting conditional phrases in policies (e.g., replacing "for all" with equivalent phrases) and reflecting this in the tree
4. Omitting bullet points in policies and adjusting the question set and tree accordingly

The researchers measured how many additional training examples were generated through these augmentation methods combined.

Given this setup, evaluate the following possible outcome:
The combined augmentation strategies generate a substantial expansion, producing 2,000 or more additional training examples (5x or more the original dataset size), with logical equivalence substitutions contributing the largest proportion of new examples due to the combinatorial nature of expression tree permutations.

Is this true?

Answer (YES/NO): NO